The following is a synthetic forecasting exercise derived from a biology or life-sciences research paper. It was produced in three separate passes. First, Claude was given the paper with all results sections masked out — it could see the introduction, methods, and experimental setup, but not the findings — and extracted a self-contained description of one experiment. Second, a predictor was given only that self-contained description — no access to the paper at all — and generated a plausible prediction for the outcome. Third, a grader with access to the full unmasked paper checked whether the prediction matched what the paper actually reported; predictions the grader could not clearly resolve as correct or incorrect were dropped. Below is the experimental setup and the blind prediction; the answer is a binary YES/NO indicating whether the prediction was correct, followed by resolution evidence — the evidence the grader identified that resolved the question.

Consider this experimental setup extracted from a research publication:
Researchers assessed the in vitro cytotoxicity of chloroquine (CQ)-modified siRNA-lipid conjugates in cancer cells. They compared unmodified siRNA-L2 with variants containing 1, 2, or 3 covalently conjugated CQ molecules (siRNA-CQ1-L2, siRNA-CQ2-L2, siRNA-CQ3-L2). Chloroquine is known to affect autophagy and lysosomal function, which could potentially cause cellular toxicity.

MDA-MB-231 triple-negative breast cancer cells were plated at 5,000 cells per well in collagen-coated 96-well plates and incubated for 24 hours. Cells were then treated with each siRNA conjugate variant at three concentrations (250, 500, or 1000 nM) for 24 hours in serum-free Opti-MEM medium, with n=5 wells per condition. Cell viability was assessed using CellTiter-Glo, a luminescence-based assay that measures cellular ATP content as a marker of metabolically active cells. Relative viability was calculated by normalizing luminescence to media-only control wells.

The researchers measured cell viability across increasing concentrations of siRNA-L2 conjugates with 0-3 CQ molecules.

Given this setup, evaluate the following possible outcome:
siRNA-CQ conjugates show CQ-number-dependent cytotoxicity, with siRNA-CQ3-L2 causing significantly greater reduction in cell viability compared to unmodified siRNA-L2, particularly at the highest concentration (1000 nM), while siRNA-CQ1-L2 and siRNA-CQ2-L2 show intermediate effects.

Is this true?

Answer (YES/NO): NO